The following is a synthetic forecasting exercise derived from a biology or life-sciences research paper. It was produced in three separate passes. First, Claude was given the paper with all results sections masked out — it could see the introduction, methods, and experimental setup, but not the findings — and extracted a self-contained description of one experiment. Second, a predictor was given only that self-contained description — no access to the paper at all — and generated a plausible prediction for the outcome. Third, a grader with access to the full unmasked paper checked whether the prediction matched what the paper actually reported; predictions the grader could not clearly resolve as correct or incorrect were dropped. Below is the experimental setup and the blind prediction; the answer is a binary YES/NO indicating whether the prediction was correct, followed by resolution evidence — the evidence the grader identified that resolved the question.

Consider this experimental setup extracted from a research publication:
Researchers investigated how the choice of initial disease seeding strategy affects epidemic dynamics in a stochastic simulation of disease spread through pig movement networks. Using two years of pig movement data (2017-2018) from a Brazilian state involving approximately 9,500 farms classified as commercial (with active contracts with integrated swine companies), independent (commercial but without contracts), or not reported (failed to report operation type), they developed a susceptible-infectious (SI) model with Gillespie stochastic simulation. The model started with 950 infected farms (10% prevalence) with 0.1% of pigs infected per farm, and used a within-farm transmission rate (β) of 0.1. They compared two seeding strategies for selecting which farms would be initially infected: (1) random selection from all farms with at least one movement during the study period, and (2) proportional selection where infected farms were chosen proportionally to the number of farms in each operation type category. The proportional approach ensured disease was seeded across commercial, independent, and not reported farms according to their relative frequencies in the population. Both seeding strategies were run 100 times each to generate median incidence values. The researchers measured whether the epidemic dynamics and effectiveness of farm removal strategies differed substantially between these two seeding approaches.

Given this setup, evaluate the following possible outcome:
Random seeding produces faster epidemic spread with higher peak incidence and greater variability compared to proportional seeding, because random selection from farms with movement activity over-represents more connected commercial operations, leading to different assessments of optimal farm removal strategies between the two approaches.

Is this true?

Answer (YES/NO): NO